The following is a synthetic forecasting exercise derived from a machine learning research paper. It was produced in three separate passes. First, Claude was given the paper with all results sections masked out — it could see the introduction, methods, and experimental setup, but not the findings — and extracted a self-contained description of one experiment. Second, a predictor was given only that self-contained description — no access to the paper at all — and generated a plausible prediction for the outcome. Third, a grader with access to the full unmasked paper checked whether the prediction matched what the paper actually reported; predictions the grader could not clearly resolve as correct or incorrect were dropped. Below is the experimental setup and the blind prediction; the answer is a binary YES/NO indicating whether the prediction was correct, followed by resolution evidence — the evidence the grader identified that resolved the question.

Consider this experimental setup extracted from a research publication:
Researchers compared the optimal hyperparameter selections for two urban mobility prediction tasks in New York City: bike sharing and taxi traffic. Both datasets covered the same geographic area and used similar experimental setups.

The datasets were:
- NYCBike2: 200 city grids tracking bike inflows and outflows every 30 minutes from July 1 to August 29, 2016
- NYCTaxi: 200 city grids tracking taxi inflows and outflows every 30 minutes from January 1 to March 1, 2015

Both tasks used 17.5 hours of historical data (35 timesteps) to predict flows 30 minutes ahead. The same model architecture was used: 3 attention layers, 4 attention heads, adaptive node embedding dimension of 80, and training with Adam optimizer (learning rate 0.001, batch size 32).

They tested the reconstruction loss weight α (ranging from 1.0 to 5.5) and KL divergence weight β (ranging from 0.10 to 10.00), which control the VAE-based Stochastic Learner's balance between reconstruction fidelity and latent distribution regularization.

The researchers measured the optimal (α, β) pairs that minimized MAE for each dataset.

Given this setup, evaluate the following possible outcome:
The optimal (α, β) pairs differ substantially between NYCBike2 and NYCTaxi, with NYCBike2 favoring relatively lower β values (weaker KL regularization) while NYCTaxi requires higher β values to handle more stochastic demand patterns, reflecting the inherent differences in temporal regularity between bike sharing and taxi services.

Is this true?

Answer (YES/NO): NO